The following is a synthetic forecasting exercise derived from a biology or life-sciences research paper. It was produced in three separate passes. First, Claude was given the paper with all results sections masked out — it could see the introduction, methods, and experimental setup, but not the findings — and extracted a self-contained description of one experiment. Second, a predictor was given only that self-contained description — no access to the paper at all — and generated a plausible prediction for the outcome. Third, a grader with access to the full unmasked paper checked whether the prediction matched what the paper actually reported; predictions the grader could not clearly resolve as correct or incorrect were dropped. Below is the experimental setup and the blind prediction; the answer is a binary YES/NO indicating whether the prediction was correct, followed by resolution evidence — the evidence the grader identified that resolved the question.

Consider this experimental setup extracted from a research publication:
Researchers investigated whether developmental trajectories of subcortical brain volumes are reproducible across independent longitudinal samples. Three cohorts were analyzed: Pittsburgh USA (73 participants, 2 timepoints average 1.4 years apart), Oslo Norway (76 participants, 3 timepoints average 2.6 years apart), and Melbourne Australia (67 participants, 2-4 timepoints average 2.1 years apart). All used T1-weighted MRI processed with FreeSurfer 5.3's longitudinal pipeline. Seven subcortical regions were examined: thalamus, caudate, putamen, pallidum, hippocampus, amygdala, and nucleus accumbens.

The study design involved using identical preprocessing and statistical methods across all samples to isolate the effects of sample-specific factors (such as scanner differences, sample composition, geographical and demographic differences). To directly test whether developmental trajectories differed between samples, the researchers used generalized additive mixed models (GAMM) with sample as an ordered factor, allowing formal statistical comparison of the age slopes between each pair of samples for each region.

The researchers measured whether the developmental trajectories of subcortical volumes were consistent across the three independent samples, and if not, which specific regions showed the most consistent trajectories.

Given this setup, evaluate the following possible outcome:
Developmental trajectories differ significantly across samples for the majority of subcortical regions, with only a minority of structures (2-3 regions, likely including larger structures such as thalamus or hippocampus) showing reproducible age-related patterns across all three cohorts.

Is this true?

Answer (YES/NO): NO